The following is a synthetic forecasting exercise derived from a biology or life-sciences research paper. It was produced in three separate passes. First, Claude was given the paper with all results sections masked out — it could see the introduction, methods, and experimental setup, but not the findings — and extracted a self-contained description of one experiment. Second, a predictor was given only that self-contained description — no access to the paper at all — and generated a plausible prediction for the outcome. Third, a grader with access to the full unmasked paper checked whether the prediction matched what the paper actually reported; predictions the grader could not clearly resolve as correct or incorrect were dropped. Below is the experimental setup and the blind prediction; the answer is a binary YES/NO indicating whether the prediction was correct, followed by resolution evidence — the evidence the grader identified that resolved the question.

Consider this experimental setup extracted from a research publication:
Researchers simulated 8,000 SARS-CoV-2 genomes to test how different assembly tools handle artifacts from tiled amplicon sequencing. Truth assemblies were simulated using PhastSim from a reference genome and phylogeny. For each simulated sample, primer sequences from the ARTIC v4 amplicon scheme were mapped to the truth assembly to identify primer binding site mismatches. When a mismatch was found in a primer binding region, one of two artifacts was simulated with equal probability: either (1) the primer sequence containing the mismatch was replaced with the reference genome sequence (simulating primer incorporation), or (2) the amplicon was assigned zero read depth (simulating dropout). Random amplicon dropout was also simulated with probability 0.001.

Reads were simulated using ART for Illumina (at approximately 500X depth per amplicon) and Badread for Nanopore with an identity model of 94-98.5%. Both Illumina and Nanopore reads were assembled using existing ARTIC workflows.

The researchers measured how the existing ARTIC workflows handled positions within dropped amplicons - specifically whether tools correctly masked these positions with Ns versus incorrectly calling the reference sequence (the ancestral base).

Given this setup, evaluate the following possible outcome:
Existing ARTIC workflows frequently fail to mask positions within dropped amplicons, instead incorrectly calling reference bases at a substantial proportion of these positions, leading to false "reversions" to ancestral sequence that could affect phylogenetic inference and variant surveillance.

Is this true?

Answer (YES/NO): NO